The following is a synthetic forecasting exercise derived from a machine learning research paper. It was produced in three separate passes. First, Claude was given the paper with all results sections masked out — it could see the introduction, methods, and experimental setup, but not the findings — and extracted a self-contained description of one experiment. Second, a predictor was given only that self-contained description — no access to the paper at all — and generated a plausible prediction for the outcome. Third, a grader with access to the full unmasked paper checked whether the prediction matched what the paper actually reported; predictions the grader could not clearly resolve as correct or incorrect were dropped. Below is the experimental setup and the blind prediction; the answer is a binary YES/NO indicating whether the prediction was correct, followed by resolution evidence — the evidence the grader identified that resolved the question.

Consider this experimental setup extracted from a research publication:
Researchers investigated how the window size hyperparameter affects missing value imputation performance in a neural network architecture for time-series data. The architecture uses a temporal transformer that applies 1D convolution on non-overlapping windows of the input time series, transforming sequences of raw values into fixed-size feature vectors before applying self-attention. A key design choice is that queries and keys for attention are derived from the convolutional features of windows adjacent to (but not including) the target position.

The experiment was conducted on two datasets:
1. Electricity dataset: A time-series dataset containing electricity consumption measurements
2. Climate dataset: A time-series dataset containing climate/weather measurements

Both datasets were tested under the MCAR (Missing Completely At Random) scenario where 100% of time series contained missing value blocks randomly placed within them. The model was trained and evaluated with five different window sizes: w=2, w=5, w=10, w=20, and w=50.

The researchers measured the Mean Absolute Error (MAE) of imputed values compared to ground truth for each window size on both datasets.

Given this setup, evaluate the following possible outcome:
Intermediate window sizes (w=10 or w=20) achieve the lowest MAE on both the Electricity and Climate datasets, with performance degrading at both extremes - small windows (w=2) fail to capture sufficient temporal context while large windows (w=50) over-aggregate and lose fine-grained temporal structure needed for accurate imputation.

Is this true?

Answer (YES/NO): NO